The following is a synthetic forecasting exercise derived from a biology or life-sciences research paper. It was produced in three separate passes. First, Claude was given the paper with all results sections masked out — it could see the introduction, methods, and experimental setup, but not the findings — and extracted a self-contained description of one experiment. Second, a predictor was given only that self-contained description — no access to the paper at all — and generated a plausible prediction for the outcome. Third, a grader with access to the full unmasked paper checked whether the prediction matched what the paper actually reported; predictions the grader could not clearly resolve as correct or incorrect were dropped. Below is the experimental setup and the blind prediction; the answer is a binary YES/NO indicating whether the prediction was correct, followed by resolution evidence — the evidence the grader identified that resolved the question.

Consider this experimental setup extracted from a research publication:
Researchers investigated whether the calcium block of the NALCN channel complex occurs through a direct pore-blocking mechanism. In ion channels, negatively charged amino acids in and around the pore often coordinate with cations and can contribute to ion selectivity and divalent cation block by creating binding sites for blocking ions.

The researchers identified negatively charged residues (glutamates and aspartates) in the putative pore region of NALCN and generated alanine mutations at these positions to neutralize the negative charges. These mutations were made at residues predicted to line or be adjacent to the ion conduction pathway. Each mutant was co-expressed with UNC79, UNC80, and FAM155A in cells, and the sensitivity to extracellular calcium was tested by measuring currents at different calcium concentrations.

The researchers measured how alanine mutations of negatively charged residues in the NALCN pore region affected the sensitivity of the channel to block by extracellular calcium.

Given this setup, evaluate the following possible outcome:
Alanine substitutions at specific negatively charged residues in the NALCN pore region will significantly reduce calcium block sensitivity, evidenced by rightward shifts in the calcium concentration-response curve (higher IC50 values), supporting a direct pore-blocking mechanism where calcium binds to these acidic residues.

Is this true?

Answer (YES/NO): NO